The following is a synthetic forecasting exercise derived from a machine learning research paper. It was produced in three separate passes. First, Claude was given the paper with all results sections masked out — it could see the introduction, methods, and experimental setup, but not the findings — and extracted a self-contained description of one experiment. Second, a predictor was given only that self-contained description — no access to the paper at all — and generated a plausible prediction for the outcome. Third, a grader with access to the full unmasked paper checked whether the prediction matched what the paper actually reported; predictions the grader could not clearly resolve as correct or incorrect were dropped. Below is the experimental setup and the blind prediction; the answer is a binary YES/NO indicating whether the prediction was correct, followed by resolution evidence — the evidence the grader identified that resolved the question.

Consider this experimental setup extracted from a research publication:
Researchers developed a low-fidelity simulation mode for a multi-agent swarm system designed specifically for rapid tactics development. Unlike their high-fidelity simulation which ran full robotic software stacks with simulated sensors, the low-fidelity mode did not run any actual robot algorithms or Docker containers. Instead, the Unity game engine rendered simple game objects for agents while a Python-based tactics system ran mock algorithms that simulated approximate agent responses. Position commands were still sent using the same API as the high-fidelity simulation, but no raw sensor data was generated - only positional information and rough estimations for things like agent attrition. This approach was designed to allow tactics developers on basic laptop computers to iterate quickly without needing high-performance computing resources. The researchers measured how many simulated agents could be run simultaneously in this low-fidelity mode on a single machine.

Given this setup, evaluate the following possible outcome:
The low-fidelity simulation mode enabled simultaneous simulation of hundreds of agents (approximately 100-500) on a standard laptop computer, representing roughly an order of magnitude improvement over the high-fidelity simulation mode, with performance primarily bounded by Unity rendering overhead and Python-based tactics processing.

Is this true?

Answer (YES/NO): NO